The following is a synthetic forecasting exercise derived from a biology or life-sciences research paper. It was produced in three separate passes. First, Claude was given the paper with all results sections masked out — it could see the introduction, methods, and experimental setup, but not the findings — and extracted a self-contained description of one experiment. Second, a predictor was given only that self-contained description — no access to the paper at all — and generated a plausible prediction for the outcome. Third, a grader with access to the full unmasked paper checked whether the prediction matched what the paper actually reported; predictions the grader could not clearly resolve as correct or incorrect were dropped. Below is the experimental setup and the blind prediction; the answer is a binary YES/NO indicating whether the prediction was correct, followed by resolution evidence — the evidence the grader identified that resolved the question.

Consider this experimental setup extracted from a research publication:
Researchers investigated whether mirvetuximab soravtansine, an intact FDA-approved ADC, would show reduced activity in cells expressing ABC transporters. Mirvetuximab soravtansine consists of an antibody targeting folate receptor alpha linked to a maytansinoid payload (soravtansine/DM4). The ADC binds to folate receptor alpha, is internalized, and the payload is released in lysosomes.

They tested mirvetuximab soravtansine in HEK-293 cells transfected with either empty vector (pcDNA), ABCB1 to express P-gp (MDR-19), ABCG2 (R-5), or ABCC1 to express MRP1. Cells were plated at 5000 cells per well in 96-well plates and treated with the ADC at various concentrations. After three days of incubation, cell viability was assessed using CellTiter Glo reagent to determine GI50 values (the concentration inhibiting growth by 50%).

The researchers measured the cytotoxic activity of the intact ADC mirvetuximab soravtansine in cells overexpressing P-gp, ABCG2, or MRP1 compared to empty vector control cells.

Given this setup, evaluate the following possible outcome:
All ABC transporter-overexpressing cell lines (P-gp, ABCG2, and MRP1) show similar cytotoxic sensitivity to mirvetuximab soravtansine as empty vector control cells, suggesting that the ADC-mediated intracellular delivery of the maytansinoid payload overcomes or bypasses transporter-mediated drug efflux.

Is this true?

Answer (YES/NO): NO